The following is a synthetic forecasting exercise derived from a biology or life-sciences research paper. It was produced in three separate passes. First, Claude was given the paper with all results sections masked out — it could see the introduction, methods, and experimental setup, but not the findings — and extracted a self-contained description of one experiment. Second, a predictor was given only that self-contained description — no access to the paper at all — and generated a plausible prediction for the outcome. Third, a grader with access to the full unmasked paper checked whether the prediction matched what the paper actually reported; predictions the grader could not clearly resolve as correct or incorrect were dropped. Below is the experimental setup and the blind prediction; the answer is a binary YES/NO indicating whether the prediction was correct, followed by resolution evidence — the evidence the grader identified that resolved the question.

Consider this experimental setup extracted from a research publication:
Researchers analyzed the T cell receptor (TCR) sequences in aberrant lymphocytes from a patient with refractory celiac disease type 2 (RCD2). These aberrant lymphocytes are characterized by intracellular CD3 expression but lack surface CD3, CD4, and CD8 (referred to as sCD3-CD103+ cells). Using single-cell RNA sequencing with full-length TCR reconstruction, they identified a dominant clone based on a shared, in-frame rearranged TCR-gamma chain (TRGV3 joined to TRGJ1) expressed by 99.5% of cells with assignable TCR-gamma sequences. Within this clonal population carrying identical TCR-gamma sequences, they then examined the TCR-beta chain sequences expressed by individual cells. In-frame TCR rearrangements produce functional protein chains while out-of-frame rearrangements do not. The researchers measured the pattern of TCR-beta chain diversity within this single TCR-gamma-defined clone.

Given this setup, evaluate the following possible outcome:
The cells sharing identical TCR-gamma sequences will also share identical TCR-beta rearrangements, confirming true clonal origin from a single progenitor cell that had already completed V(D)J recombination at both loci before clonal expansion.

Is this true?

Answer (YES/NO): NO